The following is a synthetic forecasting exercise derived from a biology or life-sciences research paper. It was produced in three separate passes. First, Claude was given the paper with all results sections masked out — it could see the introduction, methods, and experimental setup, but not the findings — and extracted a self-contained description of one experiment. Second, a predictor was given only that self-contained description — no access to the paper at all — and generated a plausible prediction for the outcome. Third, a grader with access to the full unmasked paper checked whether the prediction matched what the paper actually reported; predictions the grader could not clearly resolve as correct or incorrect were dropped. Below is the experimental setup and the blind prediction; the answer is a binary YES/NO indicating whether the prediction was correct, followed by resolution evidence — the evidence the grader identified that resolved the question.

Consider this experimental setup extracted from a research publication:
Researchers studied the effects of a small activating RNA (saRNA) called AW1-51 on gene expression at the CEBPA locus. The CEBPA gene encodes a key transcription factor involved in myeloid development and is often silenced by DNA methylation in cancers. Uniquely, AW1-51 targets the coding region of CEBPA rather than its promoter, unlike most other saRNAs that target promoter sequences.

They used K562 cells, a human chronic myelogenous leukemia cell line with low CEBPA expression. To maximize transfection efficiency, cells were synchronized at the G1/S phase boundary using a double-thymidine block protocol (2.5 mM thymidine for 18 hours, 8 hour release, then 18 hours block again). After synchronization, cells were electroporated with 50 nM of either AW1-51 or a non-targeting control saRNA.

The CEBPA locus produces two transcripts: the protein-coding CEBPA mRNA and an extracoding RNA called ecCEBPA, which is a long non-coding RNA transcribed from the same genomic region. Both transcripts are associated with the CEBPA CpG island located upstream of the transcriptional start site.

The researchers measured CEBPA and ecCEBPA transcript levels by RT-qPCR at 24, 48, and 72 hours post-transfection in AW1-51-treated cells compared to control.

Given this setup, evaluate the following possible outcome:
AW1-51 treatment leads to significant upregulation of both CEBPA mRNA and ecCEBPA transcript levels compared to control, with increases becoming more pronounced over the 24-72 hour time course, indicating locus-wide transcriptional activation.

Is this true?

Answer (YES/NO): NO